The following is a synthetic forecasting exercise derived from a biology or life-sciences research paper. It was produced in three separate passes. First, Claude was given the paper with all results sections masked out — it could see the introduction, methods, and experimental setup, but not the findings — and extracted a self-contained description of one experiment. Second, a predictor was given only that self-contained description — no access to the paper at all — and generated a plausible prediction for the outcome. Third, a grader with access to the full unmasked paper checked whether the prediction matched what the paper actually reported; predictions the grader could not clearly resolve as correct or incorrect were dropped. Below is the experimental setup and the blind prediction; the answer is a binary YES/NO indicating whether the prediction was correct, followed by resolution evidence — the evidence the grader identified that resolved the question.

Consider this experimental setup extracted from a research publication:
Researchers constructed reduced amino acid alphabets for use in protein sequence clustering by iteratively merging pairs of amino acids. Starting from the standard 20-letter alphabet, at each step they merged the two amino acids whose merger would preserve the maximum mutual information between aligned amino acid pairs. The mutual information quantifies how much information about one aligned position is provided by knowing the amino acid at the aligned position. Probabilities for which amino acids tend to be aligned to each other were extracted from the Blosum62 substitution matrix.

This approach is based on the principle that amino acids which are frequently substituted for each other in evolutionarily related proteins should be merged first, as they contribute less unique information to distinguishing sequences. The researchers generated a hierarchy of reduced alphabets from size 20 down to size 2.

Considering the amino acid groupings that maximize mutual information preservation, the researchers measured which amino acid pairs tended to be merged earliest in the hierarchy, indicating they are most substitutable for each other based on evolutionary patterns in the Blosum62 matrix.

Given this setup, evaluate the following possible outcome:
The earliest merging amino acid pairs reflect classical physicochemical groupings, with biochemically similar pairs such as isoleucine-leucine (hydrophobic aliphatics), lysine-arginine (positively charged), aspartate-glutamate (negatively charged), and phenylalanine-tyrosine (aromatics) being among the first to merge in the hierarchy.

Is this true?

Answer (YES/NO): NO